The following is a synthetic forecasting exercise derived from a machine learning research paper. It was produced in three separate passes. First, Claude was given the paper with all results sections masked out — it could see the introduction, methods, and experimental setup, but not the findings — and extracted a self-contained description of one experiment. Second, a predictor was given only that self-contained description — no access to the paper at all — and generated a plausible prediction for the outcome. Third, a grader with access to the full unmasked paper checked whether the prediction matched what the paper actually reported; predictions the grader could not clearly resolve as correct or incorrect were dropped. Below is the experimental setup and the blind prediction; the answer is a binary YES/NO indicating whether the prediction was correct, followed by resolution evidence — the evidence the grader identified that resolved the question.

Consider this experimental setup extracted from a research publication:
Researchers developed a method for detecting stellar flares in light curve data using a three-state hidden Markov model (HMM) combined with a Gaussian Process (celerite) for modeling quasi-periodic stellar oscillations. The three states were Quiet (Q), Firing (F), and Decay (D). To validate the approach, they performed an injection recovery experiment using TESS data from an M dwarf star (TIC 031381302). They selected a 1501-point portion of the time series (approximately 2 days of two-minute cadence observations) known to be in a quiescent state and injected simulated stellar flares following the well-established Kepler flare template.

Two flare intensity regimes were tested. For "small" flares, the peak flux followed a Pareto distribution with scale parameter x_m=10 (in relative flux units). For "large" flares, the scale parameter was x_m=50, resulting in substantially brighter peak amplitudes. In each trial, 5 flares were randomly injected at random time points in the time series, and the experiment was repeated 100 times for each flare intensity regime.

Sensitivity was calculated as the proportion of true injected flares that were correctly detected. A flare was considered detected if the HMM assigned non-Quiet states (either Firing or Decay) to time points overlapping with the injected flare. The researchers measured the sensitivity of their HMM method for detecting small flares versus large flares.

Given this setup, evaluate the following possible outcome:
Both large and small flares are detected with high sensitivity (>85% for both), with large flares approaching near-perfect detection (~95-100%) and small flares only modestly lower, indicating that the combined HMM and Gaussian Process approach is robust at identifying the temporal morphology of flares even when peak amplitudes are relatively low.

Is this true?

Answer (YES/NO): NO